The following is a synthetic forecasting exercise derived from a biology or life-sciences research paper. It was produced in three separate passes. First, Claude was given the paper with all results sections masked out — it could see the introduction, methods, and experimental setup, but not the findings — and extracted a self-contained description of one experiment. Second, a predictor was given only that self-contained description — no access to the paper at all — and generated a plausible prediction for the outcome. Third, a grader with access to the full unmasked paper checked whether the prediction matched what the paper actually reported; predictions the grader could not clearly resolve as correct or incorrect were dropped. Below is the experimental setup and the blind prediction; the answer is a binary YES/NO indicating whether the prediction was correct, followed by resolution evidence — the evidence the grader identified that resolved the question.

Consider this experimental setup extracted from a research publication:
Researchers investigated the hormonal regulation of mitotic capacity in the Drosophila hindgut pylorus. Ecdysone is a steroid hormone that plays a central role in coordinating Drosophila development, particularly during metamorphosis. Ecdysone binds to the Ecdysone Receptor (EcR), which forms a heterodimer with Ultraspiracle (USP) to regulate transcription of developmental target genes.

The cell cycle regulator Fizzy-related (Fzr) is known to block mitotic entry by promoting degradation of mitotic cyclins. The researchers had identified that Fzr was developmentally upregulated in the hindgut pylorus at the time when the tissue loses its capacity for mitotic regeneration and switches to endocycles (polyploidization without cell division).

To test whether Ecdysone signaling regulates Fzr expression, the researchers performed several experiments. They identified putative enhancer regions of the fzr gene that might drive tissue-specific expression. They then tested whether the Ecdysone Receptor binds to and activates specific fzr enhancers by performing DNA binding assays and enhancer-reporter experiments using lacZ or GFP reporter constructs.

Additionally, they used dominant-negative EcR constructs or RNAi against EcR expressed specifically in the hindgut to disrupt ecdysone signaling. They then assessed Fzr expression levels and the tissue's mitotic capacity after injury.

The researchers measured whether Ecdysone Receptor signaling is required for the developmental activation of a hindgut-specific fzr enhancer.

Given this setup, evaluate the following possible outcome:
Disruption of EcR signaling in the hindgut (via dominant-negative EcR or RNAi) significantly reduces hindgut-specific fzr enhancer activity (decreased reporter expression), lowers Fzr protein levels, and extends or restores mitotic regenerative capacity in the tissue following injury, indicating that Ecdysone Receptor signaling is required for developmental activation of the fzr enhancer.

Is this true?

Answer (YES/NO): NO